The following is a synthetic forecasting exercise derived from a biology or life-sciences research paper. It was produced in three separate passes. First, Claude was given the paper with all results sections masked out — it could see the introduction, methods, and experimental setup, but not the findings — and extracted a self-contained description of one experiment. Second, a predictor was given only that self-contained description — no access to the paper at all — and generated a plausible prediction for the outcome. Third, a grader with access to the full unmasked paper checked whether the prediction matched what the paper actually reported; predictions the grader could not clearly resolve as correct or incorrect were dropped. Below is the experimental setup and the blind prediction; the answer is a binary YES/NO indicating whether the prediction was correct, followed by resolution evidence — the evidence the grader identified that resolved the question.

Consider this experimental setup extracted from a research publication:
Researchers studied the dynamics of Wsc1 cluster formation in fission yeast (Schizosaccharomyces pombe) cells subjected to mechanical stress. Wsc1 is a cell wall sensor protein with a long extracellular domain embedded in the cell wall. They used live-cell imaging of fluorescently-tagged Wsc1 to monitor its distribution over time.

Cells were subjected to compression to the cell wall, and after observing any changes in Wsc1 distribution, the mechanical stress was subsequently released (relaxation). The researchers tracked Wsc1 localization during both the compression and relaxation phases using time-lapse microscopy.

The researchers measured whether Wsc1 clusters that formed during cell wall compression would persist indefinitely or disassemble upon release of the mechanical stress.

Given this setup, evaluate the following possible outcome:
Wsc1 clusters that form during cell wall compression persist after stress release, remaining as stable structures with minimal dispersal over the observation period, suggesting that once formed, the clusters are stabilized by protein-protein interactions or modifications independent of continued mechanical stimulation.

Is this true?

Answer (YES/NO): NO